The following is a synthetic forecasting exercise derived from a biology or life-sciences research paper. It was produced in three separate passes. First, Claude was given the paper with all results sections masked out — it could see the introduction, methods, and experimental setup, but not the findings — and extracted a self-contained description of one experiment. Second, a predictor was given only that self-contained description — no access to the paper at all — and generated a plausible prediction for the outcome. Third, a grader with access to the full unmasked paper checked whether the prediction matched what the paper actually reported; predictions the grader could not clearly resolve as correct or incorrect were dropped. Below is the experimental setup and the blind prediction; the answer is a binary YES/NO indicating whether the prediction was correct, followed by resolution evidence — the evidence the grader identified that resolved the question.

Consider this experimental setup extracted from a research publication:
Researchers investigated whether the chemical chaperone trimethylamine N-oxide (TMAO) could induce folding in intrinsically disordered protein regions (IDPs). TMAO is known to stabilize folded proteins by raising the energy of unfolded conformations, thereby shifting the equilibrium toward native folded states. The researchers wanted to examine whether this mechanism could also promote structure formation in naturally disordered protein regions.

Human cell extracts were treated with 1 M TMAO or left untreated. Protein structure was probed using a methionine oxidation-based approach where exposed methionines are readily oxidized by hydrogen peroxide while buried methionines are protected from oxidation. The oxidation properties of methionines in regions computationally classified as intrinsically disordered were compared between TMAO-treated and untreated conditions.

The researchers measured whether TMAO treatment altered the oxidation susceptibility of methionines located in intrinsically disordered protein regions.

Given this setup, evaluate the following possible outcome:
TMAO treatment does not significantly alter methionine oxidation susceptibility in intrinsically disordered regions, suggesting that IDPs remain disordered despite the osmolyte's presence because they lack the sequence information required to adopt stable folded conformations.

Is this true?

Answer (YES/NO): YES